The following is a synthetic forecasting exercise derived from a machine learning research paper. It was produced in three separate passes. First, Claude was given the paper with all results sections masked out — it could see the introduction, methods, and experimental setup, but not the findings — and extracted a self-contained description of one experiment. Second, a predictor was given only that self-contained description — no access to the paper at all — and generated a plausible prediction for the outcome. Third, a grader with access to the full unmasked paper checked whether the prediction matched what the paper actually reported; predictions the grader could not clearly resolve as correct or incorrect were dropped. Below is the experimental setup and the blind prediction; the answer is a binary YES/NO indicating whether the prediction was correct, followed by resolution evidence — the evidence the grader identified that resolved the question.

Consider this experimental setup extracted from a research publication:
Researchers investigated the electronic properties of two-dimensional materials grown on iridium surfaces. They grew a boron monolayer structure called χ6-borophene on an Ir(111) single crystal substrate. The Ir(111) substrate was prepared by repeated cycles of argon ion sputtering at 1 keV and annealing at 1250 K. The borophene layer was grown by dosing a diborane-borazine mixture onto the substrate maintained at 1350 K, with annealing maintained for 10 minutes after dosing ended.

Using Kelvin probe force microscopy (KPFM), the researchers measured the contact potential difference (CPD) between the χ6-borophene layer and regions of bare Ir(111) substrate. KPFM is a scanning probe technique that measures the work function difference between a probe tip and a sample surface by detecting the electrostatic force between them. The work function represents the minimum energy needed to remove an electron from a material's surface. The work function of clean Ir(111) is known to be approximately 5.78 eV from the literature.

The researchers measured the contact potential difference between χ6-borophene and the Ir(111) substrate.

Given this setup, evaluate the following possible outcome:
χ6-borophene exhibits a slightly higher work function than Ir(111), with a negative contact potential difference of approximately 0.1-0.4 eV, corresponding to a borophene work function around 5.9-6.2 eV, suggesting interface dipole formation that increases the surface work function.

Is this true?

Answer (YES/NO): NO